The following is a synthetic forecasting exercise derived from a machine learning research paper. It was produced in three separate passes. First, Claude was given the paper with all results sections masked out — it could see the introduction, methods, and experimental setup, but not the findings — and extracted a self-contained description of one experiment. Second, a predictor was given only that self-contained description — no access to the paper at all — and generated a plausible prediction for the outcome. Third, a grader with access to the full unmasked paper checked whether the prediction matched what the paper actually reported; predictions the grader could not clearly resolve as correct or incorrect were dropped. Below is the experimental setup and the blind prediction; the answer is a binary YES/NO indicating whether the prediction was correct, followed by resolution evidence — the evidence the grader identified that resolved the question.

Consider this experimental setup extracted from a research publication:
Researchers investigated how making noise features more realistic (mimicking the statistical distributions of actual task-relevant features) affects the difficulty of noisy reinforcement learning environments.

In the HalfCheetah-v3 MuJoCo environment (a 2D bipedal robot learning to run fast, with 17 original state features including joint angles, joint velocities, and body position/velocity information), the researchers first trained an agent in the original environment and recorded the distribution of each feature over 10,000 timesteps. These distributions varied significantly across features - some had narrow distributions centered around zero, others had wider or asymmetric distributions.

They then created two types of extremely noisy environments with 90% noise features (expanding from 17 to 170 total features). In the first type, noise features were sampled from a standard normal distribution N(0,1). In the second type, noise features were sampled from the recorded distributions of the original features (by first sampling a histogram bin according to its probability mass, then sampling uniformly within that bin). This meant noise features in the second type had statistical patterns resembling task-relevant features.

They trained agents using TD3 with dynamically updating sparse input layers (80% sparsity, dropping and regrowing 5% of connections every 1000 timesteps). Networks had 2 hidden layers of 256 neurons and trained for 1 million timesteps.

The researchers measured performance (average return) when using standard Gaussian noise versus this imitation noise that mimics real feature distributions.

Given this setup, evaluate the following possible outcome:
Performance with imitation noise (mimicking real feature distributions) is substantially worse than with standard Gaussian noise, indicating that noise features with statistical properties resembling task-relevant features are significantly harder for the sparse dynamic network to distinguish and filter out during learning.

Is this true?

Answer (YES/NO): YES